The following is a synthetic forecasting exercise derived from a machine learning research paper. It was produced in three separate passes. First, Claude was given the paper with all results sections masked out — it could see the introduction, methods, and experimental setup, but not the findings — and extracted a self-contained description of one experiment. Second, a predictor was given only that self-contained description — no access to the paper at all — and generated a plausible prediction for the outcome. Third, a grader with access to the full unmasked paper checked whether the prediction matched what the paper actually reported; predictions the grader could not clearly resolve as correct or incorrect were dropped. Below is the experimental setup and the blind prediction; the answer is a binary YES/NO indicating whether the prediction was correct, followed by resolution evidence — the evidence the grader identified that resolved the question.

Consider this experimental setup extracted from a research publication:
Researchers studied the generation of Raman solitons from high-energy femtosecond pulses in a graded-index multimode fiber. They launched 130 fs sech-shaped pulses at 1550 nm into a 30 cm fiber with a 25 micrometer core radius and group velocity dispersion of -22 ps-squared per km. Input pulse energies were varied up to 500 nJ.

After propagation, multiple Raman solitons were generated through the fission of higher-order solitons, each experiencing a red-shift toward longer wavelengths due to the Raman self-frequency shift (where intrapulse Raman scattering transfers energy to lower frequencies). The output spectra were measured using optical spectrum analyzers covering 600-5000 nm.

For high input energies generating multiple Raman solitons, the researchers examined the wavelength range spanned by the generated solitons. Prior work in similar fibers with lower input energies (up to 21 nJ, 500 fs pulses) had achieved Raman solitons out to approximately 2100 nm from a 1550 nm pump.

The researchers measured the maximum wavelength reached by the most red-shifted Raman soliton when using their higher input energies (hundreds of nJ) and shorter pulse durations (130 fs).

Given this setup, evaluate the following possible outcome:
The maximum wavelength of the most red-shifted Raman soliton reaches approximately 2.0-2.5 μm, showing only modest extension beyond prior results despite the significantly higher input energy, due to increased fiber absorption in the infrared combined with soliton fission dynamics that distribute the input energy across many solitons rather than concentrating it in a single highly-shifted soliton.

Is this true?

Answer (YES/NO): NO